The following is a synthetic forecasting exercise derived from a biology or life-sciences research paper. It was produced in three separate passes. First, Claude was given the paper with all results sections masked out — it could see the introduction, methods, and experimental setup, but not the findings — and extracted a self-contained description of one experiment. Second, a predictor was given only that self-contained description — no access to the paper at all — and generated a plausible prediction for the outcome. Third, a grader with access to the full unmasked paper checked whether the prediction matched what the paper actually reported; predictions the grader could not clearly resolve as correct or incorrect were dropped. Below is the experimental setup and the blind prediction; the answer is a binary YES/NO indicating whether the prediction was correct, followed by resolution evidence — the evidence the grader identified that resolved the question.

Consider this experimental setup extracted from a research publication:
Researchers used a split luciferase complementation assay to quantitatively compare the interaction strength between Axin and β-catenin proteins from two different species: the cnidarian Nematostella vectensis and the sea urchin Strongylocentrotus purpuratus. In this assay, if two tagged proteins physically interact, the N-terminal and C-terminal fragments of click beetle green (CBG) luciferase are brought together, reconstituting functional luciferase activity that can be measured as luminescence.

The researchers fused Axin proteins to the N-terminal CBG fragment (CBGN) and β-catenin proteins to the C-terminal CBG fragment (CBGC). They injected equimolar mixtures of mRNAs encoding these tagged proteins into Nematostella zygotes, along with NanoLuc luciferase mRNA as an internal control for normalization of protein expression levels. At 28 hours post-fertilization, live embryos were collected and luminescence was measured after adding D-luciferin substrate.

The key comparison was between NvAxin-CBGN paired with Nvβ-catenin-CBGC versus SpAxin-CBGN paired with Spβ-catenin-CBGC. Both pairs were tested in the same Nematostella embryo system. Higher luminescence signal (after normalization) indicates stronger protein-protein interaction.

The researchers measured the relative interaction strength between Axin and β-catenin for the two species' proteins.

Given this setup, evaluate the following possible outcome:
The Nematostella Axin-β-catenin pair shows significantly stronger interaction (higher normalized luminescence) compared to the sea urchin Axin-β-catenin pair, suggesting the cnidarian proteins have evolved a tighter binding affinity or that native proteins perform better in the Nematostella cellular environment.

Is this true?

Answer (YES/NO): NO